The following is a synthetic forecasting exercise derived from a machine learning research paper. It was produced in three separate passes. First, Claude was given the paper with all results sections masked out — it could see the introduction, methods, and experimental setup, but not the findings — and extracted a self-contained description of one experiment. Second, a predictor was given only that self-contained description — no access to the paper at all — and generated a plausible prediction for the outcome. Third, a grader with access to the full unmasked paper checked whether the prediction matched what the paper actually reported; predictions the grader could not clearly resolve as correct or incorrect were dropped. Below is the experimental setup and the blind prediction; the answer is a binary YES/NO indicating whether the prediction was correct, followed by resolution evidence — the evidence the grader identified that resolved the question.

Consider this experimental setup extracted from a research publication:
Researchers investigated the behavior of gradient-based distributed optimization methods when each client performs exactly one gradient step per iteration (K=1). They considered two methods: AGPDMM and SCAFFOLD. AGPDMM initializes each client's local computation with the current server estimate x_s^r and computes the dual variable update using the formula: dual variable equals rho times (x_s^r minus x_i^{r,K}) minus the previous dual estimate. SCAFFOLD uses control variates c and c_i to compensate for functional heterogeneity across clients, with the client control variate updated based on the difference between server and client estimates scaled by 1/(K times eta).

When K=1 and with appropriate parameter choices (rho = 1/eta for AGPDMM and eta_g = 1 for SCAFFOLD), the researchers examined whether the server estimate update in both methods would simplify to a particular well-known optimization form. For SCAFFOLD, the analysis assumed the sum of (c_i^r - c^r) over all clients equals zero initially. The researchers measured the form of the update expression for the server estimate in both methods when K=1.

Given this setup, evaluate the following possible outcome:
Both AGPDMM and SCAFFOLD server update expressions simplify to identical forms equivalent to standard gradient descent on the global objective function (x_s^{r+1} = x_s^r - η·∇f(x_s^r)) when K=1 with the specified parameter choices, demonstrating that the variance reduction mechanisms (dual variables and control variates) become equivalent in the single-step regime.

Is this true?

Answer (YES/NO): YES